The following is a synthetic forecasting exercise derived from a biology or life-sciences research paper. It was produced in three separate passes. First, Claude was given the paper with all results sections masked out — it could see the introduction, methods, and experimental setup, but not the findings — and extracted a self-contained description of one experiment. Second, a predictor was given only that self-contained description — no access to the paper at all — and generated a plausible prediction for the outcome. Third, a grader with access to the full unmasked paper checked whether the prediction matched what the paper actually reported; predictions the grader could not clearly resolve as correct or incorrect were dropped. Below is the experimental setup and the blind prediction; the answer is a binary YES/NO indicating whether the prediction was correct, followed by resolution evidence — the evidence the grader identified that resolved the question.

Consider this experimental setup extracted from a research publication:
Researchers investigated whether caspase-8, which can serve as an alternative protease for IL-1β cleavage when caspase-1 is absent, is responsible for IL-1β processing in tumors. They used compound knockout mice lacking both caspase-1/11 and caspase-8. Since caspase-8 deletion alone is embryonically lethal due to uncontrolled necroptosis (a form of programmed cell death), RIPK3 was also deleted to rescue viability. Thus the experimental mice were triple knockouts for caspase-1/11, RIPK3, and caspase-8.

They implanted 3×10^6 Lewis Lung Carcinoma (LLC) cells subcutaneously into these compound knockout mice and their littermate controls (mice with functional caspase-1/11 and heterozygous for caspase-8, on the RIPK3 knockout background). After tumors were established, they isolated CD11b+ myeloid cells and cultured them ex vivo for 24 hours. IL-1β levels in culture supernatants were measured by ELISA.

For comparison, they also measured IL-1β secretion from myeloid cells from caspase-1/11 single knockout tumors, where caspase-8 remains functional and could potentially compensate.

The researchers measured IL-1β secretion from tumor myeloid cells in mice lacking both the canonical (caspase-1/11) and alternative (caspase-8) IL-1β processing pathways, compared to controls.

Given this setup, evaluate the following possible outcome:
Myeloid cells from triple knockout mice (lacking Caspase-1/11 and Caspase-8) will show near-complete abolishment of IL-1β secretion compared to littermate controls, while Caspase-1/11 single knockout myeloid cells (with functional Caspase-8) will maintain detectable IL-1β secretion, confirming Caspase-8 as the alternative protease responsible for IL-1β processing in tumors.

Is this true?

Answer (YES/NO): NO